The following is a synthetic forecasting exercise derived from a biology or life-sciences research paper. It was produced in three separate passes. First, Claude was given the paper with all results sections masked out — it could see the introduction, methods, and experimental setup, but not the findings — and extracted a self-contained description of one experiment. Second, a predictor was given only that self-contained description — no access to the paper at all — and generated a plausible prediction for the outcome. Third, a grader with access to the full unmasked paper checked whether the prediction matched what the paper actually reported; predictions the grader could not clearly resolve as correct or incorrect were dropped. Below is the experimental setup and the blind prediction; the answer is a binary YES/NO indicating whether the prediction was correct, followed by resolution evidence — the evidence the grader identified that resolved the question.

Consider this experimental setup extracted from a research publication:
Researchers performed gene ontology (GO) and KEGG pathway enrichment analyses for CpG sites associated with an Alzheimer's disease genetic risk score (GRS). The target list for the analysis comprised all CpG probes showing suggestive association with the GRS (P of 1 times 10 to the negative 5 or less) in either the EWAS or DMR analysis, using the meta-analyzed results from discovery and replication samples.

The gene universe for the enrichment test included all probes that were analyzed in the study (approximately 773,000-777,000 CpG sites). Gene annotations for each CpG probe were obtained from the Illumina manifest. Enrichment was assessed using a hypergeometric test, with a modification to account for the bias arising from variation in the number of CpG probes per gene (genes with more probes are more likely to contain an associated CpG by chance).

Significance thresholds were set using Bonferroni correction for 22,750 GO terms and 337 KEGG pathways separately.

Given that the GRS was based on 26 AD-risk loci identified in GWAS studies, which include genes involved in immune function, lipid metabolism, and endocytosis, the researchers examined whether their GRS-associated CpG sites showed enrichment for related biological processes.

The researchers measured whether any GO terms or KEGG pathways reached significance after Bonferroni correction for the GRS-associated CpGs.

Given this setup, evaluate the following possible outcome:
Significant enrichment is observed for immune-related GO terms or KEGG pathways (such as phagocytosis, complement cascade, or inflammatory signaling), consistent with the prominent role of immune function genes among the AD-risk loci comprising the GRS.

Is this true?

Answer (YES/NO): NO